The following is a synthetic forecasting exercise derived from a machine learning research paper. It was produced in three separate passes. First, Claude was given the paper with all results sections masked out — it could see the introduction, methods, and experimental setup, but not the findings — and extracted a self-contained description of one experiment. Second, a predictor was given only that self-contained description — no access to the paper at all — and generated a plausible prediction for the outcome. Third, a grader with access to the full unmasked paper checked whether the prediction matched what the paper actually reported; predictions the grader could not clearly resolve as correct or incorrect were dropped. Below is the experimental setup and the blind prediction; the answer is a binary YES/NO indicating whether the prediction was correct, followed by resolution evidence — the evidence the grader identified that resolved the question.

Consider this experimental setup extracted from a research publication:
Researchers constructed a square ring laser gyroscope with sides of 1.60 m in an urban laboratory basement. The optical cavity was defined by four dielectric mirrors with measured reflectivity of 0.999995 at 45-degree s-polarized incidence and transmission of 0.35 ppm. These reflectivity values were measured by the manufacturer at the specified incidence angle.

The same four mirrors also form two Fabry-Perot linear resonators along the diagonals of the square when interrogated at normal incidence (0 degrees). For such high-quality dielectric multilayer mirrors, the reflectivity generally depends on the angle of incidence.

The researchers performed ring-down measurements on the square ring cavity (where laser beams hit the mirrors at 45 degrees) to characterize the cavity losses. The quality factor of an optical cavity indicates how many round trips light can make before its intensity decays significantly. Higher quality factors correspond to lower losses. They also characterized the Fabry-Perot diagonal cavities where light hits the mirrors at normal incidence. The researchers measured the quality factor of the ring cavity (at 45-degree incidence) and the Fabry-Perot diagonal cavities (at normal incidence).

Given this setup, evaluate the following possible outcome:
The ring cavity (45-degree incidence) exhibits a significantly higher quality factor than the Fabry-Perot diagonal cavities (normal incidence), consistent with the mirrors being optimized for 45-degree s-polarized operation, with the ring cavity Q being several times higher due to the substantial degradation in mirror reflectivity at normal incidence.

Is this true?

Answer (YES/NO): YES